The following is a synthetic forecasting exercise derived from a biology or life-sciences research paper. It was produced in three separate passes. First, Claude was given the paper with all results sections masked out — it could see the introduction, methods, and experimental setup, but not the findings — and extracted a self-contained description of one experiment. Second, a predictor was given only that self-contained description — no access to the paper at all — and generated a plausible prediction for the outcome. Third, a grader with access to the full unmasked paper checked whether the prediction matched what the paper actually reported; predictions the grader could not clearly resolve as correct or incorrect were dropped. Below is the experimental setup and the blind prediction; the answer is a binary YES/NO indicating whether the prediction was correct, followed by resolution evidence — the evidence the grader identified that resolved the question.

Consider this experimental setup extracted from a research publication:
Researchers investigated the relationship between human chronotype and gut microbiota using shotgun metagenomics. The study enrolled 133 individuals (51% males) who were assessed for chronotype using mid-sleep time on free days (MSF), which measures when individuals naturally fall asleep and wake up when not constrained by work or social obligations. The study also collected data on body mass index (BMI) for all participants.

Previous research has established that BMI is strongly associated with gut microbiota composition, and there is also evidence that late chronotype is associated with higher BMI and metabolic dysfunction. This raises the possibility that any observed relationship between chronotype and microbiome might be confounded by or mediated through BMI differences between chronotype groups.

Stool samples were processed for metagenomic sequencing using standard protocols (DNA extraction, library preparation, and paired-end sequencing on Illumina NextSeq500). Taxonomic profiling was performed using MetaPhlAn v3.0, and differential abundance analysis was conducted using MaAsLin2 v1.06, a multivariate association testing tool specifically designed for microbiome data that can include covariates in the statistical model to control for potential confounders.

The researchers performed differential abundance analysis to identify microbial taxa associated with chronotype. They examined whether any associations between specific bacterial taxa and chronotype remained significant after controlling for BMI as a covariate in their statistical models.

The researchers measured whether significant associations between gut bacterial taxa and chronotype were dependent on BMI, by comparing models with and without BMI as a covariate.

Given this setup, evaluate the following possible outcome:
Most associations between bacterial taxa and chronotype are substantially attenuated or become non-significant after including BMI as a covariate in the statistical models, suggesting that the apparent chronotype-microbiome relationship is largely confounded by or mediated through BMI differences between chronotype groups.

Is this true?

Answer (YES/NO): NO